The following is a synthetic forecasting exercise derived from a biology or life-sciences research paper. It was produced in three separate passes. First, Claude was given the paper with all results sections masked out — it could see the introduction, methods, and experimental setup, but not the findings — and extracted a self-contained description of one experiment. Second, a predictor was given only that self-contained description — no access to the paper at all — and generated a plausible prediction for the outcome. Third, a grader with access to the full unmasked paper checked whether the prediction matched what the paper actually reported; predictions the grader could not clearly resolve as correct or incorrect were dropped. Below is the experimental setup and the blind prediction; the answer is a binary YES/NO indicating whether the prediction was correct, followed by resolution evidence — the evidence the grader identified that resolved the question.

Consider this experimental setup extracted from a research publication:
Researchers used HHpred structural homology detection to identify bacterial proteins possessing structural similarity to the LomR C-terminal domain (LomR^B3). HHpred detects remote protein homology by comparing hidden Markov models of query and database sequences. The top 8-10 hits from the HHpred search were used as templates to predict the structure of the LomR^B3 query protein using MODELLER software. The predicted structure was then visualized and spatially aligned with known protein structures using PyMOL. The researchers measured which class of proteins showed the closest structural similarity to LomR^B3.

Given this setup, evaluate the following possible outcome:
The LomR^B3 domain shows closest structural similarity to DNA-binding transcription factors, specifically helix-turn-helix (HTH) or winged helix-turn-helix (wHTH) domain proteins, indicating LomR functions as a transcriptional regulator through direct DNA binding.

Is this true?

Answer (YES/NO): NO